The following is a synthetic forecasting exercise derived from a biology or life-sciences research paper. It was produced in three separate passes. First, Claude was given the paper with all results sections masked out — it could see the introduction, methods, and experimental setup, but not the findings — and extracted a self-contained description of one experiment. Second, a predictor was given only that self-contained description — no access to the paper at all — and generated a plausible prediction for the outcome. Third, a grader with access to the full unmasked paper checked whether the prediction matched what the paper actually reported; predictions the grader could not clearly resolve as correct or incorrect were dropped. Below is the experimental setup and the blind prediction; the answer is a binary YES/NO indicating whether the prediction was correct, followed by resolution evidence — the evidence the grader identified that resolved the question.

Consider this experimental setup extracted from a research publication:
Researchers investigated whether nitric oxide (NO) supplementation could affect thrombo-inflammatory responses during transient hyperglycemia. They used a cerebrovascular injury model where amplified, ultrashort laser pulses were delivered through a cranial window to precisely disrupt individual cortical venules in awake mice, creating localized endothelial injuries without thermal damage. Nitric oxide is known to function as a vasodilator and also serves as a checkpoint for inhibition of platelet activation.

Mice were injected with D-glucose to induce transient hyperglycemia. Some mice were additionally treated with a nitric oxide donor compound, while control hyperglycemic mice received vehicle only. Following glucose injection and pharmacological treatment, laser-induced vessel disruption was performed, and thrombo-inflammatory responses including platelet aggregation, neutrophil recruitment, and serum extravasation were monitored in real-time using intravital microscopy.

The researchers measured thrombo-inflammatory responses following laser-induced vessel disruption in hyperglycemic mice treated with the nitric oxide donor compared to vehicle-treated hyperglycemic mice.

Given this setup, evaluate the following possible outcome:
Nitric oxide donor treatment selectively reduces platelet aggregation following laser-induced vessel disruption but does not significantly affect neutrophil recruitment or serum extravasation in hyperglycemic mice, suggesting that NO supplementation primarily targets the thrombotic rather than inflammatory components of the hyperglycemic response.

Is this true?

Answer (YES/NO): NO